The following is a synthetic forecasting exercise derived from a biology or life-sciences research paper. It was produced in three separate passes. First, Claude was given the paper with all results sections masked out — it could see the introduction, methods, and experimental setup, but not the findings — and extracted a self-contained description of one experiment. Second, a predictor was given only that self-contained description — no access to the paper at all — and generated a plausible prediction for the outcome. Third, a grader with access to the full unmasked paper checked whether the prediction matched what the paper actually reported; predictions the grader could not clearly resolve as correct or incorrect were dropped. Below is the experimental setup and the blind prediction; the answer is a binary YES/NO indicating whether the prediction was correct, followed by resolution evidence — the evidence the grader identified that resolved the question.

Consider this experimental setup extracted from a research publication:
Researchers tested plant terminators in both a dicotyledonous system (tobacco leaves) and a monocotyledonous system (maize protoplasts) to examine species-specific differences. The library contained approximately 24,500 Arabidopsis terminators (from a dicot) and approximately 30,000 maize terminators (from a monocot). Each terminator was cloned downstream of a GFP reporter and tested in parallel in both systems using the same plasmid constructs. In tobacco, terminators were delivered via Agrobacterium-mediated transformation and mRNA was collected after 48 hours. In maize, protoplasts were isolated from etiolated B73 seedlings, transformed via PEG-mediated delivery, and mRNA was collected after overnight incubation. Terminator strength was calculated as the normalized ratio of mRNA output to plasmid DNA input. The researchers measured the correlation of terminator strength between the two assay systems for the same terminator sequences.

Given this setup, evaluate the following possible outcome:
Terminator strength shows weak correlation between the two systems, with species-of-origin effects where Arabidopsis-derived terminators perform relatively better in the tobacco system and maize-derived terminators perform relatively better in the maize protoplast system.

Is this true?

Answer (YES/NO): YES